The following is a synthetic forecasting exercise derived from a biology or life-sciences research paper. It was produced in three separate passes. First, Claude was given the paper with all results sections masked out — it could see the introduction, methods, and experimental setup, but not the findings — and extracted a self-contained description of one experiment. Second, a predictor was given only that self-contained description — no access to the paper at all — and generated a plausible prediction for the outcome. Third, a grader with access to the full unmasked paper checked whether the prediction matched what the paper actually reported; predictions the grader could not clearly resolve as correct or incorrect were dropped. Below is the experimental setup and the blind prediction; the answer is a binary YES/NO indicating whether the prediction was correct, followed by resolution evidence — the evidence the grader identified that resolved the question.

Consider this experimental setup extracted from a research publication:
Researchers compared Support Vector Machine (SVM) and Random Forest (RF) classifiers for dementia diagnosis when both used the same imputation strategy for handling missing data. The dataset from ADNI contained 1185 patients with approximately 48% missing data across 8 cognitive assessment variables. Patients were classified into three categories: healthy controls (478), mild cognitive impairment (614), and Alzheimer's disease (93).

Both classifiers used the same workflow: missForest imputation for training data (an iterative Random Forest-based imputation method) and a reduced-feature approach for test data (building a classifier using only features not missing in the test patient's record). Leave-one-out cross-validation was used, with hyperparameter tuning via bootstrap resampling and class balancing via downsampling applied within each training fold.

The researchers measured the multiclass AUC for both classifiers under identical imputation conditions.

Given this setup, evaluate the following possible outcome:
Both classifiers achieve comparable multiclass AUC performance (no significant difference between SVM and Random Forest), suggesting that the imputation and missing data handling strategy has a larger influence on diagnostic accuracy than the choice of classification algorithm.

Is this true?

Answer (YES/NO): NO